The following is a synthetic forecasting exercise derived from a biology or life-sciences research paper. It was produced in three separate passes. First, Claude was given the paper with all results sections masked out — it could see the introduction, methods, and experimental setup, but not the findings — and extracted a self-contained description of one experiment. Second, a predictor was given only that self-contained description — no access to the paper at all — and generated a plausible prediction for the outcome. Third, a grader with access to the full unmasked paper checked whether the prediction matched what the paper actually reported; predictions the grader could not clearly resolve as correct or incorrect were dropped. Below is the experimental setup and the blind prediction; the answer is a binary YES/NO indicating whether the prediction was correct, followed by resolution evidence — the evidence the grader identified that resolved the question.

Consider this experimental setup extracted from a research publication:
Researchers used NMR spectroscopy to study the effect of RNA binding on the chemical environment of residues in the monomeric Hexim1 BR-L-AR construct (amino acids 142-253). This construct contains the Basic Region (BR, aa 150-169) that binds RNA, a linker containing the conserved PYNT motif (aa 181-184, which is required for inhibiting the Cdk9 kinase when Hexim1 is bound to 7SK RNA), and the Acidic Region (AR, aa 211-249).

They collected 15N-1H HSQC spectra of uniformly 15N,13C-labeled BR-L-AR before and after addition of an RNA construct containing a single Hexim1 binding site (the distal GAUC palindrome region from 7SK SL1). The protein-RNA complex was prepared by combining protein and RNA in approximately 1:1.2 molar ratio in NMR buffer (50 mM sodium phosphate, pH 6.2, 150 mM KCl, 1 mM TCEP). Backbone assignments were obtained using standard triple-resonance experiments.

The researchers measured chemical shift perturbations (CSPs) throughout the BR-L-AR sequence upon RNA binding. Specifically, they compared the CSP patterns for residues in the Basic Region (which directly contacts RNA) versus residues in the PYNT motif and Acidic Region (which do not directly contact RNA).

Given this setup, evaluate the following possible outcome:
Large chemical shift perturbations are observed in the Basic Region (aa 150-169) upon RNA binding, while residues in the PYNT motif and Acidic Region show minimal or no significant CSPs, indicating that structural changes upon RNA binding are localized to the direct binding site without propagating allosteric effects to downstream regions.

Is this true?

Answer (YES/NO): NO